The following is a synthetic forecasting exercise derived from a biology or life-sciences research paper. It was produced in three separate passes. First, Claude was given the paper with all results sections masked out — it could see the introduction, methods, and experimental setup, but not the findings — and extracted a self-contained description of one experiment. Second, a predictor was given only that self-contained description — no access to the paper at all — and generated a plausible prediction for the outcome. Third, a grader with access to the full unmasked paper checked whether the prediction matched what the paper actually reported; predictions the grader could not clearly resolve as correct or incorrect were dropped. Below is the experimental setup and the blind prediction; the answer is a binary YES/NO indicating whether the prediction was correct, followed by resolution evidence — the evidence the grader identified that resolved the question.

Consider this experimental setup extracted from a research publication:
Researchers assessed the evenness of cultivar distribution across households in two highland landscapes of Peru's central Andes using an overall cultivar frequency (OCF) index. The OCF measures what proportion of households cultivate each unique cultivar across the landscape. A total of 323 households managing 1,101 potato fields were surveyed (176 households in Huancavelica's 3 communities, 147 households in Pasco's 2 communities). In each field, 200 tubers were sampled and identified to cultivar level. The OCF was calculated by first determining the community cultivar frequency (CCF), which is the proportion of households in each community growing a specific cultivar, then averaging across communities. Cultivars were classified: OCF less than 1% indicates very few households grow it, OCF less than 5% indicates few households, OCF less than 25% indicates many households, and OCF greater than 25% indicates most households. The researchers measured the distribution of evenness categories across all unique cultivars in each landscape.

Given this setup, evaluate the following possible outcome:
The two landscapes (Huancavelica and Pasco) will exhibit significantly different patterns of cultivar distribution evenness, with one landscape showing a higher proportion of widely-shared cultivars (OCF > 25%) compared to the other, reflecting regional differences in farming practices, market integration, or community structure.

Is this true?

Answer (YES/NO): NO